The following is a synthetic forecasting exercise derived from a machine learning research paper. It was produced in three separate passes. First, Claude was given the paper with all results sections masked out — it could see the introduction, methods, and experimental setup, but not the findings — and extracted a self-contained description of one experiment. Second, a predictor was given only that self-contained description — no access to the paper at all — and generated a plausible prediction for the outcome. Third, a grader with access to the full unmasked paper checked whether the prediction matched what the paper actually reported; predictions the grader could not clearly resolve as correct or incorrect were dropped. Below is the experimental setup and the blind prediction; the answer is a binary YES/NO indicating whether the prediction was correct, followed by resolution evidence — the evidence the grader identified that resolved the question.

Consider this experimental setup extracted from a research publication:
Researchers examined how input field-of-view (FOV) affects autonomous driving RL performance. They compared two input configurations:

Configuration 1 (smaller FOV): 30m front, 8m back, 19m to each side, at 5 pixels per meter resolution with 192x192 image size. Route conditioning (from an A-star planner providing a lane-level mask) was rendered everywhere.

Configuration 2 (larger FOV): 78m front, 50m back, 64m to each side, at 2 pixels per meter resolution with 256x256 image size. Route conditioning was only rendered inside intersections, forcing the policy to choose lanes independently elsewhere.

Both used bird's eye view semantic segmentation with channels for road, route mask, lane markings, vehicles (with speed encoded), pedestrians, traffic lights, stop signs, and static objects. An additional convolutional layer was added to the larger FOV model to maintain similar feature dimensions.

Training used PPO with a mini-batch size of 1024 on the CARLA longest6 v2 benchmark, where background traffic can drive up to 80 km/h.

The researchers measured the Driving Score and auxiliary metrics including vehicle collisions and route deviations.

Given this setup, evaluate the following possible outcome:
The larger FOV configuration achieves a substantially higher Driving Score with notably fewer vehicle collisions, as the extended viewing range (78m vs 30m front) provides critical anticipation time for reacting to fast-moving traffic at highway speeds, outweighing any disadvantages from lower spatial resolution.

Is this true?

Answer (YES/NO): NO